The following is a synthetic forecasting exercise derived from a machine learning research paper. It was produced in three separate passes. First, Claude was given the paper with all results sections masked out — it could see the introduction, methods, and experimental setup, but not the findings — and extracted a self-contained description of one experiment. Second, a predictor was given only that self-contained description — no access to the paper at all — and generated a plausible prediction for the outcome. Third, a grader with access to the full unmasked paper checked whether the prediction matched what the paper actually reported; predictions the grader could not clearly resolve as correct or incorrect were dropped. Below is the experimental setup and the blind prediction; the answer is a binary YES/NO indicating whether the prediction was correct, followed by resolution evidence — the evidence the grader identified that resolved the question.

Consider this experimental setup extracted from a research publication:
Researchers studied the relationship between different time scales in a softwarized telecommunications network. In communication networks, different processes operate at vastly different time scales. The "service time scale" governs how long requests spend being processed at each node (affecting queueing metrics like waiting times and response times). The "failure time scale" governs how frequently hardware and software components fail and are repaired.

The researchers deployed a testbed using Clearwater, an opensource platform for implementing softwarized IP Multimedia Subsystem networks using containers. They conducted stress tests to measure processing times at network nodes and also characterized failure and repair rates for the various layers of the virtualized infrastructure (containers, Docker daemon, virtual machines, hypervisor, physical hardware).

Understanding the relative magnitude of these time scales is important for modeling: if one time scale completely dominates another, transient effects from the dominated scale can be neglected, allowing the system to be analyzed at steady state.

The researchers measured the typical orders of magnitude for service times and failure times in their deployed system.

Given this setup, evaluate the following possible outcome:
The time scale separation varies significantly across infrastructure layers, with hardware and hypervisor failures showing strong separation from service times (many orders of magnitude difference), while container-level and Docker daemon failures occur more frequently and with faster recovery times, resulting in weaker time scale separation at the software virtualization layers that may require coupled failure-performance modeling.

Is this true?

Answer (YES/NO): NO